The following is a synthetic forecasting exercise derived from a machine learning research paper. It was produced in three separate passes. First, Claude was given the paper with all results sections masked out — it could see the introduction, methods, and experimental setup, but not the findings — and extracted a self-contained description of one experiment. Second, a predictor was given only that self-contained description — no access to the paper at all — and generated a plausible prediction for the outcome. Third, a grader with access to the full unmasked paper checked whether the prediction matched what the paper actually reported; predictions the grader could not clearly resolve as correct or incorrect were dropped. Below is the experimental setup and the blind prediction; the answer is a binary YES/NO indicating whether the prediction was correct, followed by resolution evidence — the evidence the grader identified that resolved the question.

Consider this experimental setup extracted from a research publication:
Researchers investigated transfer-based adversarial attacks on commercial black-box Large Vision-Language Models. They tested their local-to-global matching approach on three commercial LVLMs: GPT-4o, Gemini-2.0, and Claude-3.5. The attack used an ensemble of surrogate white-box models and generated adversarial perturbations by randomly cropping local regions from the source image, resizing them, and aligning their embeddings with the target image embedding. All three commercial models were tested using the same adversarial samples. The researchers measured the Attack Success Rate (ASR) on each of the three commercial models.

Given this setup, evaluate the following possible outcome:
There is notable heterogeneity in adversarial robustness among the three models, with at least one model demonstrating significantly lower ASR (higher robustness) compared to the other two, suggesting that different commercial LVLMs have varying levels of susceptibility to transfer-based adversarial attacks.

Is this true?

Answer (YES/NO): YES